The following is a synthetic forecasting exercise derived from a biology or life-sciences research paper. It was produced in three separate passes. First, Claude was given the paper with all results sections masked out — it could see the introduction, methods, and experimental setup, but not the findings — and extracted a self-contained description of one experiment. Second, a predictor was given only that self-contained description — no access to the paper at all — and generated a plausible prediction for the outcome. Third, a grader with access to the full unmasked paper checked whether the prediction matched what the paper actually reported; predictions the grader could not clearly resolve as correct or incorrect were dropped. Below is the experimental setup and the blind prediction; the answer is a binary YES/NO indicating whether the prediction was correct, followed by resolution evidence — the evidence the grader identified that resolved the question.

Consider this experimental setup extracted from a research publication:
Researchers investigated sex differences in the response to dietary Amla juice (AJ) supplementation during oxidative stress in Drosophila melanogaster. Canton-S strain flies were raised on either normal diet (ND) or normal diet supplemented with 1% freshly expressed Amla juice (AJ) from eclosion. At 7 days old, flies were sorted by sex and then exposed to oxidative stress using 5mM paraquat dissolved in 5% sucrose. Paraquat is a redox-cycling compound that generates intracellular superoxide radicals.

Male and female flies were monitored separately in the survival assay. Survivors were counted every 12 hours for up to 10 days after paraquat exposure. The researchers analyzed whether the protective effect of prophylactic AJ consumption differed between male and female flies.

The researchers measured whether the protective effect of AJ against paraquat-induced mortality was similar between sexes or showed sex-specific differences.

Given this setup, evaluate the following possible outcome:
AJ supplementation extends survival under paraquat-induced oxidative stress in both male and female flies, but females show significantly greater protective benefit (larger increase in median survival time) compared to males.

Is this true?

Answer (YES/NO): YES